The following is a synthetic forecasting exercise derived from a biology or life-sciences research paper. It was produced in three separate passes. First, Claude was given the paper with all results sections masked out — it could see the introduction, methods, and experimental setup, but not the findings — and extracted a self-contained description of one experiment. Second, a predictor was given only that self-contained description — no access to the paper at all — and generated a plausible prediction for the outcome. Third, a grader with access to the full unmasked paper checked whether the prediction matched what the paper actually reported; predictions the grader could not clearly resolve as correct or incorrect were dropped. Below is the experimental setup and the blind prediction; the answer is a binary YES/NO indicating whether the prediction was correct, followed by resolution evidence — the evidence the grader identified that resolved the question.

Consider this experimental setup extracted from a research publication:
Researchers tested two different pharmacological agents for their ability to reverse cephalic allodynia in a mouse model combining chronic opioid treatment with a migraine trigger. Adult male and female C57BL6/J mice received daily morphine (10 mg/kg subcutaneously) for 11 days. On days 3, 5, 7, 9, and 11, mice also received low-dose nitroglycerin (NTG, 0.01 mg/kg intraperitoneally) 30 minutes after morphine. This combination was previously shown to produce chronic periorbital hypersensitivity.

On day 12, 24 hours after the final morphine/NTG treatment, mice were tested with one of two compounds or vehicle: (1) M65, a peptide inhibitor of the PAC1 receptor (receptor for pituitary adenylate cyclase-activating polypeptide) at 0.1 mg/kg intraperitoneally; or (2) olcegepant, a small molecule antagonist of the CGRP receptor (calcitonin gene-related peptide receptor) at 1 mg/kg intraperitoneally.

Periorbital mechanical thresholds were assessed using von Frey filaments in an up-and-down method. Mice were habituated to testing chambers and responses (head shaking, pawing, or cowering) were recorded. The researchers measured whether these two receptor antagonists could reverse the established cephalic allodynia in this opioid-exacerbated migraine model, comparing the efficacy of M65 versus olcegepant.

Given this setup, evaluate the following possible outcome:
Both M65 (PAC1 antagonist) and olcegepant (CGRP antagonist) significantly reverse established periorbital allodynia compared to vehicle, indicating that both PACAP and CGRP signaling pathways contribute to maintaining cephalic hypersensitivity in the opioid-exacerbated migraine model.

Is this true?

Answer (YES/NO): NO